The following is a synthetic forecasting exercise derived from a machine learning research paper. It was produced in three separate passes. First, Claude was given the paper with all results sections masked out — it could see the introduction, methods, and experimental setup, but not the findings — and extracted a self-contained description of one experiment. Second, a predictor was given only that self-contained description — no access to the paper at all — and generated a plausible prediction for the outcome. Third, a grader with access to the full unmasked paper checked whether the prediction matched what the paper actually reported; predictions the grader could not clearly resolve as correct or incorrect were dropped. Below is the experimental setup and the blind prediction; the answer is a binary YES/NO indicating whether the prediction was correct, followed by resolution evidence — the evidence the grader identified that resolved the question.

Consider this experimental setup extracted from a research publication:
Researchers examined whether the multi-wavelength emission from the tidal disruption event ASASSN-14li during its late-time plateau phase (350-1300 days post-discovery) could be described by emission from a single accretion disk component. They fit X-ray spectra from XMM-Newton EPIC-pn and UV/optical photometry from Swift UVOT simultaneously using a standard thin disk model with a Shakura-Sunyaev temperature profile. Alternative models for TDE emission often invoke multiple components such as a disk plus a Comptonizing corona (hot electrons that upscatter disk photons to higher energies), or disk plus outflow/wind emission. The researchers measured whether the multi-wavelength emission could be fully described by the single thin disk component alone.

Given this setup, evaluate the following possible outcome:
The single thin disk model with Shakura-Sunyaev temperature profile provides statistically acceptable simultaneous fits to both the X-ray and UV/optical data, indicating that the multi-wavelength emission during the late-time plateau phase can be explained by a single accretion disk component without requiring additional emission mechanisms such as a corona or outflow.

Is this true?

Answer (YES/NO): YES